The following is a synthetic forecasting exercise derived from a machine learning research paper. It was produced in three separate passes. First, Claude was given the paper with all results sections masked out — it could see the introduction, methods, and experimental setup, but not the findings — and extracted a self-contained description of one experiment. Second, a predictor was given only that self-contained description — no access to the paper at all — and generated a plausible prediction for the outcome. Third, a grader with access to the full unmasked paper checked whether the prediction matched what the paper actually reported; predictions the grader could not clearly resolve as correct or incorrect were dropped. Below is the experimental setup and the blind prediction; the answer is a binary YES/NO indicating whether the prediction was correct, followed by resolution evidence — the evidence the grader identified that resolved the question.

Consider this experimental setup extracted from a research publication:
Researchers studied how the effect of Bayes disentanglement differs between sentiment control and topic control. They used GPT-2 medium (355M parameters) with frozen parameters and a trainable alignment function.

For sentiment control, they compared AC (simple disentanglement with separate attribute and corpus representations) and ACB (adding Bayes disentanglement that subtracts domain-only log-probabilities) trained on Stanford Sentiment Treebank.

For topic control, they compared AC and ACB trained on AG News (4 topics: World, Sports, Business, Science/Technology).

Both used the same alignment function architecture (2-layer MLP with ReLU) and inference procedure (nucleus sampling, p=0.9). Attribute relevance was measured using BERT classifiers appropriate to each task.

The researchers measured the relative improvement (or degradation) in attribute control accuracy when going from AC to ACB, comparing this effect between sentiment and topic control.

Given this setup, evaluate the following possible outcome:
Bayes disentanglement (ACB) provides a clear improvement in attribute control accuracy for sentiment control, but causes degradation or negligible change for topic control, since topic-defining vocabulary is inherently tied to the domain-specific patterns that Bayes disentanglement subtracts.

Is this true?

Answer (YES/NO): NO